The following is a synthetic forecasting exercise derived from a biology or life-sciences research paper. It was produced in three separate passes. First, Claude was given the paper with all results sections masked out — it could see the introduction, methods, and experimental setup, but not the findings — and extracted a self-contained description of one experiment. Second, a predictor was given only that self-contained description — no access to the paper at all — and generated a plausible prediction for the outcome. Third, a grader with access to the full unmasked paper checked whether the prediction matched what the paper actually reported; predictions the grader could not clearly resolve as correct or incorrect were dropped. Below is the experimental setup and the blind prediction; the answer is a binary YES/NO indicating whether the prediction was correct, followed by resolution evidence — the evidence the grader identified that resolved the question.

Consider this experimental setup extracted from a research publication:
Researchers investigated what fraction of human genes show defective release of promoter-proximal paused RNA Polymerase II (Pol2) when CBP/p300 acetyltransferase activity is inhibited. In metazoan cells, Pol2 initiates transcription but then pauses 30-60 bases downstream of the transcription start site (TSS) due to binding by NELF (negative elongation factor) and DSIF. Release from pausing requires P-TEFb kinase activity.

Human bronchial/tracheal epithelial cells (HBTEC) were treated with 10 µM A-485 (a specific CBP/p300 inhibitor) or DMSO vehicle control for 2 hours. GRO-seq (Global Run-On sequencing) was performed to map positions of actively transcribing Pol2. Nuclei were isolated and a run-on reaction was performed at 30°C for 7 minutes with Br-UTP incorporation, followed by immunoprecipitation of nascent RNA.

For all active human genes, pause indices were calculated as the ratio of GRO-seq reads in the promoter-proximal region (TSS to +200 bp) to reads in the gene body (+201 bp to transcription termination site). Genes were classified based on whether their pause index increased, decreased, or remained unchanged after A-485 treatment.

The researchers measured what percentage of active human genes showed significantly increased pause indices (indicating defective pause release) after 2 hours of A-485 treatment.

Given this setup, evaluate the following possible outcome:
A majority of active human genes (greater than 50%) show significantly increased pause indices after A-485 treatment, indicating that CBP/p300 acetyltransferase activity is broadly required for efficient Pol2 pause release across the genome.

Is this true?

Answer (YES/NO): NO